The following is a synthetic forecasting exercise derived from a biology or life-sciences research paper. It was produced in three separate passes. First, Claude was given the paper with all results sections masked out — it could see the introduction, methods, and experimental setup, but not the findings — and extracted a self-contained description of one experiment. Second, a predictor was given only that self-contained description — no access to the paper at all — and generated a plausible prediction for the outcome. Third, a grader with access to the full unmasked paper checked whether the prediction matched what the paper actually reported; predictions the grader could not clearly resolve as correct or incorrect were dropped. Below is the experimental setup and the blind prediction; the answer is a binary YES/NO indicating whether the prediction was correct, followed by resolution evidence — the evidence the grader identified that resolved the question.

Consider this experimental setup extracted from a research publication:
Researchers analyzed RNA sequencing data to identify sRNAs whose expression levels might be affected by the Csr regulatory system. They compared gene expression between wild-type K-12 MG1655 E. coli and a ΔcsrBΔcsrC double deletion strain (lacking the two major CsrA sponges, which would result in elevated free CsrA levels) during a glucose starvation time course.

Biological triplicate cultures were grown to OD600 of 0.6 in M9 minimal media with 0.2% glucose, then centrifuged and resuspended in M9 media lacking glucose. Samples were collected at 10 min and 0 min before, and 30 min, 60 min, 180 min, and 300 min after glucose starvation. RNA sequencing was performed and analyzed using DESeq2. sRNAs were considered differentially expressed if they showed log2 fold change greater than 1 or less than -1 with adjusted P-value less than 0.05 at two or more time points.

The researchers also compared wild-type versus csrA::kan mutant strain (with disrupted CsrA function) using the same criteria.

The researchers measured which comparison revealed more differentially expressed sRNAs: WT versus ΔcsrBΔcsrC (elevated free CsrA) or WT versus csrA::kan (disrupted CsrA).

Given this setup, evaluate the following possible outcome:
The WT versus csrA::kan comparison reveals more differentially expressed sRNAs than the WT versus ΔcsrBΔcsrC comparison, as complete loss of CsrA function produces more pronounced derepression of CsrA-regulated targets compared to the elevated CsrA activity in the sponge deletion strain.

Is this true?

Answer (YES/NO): NO